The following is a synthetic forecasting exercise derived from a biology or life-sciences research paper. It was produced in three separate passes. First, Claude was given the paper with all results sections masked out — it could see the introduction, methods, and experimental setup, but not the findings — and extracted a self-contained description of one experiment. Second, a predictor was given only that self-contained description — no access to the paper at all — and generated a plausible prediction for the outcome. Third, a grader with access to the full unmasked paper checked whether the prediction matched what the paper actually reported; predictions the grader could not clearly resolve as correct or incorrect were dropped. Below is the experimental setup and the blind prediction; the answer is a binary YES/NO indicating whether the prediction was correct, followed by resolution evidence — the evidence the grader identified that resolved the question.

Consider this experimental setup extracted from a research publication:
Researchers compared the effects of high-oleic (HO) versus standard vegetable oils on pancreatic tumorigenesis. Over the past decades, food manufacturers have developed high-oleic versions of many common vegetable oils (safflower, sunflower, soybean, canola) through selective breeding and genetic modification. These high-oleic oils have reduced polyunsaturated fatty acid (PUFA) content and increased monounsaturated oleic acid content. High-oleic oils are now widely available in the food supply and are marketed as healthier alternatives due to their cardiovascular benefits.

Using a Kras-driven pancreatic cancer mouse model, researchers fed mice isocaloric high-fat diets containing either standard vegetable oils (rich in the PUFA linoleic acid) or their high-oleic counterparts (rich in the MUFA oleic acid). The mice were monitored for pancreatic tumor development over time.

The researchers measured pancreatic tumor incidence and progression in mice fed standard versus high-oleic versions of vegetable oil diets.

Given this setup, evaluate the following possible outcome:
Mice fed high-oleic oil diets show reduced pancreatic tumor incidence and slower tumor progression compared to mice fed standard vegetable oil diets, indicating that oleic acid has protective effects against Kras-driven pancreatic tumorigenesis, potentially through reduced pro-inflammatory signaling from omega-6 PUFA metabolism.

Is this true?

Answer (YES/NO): NO